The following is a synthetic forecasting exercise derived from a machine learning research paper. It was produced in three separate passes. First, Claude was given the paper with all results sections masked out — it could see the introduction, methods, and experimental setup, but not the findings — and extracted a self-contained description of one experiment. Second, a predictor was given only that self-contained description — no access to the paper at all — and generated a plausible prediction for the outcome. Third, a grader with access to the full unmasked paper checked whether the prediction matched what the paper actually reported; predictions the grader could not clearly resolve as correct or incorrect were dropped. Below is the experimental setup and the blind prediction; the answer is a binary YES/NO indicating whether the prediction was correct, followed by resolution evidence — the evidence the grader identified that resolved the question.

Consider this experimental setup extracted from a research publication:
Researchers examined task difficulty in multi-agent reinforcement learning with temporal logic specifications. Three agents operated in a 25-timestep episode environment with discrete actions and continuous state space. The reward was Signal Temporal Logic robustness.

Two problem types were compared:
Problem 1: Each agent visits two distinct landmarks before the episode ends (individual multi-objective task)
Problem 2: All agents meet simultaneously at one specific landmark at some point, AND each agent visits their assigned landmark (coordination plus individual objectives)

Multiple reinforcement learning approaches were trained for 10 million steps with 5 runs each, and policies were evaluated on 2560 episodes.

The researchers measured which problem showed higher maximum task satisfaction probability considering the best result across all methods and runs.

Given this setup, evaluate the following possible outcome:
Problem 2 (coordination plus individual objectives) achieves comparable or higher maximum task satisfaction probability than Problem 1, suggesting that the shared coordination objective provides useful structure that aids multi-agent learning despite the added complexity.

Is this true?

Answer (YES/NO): NO